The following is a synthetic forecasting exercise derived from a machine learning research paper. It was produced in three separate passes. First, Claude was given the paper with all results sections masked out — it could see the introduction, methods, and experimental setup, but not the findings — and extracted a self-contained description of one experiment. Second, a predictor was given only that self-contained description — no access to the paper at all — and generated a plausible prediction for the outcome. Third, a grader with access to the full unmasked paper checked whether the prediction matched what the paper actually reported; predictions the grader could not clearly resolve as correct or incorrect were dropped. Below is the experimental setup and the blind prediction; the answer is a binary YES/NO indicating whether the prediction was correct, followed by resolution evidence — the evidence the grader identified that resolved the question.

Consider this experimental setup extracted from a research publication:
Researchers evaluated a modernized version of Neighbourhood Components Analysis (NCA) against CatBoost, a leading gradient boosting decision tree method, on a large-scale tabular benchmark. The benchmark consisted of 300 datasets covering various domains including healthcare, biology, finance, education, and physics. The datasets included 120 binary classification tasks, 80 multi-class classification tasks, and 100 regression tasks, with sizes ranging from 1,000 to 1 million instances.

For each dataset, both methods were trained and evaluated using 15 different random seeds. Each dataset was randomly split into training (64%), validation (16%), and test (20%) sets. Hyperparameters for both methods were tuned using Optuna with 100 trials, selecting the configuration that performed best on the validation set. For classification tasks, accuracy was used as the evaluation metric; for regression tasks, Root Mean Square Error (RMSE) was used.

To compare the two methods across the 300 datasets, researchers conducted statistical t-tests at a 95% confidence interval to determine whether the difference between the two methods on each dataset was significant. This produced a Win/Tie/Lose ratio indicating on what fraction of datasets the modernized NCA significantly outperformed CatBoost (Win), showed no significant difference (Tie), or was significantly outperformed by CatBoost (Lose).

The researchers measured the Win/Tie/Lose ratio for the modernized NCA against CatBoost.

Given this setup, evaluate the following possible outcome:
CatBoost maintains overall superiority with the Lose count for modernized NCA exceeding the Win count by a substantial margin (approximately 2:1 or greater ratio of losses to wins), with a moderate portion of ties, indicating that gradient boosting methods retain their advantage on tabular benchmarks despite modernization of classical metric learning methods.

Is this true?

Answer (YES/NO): NO